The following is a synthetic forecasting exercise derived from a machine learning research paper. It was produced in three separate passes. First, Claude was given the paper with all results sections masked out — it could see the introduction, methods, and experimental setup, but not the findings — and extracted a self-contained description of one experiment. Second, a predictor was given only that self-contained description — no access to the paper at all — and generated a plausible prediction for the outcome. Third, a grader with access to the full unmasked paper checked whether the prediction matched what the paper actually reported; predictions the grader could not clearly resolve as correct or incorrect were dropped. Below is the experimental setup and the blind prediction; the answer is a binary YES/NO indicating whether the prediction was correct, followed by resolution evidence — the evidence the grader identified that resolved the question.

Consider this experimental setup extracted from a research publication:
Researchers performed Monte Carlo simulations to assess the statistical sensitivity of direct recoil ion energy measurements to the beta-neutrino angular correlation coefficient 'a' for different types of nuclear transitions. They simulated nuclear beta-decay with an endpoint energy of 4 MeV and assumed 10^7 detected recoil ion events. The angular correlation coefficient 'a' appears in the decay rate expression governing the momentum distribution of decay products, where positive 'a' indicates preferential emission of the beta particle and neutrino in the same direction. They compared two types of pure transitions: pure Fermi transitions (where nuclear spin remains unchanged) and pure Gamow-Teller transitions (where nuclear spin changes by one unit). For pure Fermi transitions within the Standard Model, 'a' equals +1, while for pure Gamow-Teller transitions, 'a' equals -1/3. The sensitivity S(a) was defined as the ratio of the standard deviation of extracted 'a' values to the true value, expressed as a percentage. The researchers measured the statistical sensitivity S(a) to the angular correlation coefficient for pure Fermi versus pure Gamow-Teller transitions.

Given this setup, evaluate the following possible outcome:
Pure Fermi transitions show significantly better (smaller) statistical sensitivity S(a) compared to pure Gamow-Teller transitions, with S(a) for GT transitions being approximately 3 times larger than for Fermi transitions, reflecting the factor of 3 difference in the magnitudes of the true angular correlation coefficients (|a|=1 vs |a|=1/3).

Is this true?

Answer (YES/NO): NO